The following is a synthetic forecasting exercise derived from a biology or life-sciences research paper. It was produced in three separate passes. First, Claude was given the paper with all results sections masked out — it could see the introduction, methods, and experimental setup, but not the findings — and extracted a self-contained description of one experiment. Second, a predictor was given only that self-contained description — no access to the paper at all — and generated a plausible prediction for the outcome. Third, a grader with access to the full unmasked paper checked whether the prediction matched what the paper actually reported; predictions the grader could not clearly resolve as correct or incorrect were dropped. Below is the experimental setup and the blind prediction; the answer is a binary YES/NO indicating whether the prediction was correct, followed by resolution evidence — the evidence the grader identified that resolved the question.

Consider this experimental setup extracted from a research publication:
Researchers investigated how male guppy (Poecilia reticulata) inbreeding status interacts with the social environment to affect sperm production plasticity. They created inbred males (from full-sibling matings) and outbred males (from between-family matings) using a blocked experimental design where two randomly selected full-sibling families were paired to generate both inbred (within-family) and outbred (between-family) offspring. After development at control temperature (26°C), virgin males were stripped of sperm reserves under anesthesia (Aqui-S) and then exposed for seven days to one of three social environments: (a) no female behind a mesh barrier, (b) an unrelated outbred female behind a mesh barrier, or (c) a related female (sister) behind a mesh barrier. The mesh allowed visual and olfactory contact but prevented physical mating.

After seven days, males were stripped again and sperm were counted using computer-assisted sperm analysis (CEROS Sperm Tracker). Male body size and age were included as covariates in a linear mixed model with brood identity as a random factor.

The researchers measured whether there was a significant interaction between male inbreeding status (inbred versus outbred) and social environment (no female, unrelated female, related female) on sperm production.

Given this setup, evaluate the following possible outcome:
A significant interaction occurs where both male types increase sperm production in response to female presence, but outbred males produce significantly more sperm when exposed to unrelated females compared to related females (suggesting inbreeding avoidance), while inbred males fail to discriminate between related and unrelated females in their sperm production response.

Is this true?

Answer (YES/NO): NO